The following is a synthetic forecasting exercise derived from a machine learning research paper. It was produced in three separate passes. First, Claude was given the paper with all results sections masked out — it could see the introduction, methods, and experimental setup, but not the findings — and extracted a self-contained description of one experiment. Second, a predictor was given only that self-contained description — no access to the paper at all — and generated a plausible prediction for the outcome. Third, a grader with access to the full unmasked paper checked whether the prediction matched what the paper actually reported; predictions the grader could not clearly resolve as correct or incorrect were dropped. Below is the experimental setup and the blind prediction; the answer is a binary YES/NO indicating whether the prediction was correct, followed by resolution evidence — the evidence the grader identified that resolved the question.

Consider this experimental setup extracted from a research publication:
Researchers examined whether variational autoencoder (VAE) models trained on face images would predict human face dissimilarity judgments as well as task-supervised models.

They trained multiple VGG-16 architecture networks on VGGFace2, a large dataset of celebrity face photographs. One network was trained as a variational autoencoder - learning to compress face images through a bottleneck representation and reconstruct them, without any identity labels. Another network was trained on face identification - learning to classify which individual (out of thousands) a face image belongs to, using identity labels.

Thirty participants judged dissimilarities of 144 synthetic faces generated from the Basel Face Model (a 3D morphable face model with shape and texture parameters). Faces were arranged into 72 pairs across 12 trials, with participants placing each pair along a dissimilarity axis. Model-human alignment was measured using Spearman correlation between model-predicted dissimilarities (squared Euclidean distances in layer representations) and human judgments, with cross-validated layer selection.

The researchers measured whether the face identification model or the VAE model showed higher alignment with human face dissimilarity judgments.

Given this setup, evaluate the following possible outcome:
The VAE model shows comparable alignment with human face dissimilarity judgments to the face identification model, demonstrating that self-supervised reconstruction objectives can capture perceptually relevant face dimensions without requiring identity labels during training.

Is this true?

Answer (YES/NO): YES